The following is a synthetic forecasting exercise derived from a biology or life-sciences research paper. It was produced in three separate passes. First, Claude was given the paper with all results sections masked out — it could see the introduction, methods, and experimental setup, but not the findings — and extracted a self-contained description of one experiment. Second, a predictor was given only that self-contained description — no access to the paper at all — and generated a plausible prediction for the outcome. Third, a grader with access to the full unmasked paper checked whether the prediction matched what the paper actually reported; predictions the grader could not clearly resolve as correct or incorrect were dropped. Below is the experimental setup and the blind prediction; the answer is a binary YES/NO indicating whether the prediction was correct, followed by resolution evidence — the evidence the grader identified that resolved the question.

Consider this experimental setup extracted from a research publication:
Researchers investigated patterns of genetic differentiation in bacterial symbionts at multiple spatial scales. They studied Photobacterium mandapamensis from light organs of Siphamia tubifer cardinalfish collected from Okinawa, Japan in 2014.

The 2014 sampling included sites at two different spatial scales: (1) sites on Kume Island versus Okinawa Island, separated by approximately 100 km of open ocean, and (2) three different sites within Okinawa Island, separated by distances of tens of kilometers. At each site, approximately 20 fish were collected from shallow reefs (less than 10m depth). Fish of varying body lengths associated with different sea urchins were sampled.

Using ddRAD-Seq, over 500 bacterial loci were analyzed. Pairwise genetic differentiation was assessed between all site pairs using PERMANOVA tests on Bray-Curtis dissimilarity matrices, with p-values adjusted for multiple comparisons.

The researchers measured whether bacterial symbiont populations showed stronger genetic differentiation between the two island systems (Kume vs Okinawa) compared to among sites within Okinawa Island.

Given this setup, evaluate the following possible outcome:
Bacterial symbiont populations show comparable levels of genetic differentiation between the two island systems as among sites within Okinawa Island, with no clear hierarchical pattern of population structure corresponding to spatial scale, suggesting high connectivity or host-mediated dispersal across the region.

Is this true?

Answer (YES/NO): NO